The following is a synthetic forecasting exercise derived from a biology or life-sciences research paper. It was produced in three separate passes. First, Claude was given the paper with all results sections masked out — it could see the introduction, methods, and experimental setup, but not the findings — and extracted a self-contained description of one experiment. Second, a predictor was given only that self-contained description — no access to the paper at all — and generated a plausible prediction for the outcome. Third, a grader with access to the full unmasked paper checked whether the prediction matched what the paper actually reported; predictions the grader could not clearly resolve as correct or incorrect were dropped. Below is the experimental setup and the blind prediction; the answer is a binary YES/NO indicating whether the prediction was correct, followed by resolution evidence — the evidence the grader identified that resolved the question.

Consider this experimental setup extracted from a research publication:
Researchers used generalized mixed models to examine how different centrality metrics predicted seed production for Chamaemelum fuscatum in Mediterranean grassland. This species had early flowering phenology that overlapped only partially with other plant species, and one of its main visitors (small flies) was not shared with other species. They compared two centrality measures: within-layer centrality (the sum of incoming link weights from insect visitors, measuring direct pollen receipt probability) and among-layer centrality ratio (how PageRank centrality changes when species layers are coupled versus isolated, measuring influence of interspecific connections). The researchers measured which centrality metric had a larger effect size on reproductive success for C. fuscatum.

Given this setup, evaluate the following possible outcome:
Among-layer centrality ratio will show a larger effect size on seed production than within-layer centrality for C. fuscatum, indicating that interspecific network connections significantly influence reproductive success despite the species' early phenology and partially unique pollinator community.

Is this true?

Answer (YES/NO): NO